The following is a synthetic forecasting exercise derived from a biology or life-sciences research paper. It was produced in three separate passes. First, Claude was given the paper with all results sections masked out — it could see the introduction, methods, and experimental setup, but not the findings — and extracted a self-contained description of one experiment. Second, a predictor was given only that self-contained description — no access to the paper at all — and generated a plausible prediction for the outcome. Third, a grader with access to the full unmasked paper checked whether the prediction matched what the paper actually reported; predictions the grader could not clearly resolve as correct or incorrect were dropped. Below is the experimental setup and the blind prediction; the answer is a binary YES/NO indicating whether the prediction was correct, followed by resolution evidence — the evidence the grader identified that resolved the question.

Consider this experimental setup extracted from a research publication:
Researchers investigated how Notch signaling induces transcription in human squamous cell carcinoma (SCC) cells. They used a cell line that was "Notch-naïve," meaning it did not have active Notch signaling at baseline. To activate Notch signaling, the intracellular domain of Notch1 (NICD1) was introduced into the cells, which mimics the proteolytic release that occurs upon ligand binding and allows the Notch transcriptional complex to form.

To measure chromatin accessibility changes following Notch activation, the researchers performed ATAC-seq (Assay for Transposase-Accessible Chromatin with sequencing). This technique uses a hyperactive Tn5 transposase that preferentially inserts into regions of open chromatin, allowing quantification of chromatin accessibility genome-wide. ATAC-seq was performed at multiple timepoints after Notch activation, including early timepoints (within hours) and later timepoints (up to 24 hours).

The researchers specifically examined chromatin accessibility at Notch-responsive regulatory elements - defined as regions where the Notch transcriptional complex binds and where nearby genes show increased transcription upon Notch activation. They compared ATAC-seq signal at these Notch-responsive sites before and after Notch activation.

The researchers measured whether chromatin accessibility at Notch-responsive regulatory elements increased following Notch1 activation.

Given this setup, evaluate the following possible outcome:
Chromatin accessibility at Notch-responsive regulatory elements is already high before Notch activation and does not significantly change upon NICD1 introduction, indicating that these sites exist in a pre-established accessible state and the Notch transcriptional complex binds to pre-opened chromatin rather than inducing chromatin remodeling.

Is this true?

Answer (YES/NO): YES